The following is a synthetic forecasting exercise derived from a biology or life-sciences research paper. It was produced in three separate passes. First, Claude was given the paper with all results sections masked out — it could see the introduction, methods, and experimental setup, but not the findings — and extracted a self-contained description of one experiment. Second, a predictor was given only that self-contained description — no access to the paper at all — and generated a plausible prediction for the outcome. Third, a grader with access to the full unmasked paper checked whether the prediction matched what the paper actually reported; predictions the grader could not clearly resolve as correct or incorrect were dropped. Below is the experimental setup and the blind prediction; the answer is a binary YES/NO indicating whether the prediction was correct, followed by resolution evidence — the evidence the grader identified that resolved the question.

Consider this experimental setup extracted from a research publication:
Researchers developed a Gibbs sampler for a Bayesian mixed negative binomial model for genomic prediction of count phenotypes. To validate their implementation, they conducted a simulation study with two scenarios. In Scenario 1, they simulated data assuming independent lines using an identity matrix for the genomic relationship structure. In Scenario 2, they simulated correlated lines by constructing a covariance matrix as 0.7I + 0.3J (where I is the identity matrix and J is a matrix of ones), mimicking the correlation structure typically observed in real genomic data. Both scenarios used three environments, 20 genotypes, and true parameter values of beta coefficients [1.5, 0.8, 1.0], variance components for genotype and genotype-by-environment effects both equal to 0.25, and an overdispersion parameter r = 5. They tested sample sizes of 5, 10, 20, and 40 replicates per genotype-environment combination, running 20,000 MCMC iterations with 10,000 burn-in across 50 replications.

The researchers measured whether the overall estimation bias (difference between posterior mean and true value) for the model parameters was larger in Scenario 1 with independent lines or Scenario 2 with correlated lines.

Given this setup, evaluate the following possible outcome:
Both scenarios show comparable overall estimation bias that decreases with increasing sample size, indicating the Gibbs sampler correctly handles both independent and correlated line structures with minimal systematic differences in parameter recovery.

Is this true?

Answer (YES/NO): NO